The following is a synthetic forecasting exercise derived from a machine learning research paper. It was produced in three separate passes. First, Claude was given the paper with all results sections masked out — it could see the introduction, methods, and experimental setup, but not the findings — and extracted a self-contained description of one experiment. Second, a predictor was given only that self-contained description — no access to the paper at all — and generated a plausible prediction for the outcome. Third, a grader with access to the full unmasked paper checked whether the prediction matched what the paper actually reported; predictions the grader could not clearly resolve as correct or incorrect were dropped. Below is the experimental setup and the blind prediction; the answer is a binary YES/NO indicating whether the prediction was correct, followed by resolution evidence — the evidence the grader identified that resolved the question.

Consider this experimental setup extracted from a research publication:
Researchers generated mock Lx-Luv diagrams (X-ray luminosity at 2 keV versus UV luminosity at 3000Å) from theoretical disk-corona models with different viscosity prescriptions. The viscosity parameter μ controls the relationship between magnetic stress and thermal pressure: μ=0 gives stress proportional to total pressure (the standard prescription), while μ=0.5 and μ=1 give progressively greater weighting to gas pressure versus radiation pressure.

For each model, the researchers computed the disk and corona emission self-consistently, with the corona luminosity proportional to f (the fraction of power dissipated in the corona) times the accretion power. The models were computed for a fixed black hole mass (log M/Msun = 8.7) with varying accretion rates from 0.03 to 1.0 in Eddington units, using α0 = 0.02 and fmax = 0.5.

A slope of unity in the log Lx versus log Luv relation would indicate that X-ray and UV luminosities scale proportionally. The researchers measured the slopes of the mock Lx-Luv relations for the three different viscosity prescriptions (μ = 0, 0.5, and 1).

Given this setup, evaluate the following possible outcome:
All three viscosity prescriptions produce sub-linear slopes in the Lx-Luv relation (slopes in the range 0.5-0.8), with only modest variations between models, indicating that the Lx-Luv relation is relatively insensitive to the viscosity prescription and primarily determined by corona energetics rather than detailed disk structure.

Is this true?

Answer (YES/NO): NO